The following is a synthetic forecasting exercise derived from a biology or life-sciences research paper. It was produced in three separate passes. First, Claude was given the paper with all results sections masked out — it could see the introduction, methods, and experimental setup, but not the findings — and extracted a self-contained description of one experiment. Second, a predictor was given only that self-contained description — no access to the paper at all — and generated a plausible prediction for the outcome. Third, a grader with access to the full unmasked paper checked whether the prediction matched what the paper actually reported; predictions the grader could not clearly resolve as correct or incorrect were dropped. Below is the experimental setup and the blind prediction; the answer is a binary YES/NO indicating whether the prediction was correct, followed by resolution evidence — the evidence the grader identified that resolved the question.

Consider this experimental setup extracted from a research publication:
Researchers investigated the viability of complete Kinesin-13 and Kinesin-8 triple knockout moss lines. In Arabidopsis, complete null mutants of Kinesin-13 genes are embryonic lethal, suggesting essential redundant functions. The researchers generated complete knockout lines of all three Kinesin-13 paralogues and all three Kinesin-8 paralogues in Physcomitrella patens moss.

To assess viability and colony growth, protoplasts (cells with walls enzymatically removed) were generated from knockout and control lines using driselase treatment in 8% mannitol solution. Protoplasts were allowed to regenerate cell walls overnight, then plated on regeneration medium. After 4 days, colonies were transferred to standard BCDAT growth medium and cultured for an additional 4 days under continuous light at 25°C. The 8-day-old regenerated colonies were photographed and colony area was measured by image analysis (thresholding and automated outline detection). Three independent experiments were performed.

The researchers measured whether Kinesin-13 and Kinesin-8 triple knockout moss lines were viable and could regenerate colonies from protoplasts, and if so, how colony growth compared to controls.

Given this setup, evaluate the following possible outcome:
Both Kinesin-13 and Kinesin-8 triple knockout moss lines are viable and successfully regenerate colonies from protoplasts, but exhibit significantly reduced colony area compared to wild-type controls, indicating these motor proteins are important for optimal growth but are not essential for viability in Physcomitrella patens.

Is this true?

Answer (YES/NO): NO